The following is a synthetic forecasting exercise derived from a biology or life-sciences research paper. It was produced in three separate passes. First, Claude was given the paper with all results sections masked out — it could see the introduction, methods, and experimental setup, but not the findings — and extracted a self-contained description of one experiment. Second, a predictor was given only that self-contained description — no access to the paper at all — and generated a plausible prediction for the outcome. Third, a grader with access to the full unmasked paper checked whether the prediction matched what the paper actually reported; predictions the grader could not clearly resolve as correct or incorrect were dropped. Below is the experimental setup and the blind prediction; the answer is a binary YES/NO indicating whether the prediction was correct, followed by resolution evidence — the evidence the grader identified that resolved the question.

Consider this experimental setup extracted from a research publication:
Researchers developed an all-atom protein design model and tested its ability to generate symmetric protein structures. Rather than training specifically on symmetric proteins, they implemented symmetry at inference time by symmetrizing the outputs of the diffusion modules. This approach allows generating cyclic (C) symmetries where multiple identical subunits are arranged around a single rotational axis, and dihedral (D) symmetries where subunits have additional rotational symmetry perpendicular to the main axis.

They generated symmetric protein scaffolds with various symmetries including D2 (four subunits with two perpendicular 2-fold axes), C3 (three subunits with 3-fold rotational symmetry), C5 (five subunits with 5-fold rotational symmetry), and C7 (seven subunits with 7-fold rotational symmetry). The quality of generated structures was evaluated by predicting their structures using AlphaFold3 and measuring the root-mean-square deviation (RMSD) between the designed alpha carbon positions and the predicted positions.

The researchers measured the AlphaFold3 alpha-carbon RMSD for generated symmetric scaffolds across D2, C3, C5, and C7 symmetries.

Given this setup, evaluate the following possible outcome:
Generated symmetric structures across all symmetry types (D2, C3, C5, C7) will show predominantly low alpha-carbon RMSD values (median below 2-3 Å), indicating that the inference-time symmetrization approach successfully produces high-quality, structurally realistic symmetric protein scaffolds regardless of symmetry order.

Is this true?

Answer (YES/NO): YES